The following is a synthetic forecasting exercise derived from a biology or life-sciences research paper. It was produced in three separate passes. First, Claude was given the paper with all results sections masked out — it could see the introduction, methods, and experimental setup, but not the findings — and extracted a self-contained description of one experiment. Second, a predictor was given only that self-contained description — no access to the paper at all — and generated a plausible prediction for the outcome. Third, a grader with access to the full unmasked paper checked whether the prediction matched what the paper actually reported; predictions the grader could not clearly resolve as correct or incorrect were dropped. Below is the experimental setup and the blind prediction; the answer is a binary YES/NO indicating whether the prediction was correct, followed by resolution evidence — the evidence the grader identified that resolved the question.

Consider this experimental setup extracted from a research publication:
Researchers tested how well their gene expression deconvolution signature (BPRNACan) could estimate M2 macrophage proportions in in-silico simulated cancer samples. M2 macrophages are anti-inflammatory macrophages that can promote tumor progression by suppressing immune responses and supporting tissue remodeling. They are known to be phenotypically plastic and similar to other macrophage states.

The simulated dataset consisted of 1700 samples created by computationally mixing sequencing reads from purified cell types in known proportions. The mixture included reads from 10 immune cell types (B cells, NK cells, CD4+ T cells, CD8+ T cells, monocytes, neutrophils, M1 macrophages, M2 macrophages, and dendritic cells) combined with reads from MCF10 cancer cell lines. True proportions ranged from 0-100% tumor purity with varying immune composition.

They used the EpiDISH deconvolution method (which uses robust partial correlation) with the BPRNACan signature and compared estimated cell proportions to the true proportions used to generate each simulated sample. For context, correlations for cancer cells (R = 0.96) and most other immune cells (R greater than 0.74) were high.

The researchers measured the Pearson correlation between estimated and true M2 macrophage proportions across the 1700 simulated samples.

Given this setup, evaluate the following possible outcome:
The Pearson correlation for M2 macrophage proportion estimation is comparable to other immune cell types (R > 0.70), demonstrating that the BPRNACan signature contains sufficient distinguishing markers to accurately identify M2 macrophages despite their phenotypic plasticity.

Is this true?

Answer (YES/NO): NO